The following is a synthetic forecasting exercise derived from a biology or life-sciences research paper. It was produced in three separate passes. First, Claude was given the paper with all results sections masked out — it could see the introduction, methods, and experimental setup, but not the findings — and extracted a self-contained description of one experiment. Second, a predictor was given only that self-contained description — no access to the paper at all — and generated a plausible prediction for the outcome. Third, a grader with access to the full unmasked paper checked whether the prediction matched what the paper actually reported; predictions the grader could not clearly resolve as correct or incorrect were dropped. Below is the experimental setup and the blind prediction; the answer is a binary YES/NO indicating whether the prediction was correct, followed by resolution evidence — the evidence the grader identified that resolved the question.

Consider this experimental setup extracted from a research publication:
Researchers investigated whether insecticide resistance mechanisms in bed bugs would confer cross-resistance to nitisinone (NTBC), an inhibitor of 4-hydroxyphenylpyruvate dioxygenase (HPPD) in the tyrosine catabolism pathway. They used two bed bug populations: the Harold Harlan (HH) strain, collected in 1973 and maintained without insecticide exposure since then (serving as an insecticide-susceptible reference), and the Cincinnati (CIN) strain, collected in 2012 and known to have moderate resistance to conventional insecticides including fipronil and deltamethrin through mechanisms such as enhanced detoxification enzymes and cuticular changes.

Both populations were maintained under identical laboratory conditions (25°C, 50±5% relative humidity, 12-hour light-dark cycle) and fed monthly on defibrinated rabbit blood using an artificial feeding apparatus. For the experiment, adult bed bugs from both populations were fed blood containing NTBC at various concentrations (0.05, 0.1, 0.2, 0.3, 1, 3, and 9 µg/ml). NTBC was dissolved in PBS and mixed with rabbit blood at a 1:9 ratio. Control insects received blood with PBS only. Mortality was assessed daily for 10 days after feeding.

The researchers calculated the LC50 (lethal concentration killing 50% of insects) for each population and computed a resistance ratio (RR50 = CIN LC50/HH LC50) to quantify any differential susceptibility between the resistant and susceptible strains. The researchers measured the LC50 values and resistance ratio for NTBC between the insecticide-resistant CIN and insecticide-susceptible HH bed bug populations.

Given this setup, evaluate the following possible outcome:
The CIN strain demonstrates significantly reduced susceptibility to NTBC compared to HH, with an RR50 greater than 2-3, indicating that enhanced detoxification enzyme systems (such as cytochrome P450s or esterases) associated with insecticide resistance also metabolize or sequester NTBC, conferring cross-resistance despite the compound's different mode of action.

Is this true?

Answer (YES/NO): NO